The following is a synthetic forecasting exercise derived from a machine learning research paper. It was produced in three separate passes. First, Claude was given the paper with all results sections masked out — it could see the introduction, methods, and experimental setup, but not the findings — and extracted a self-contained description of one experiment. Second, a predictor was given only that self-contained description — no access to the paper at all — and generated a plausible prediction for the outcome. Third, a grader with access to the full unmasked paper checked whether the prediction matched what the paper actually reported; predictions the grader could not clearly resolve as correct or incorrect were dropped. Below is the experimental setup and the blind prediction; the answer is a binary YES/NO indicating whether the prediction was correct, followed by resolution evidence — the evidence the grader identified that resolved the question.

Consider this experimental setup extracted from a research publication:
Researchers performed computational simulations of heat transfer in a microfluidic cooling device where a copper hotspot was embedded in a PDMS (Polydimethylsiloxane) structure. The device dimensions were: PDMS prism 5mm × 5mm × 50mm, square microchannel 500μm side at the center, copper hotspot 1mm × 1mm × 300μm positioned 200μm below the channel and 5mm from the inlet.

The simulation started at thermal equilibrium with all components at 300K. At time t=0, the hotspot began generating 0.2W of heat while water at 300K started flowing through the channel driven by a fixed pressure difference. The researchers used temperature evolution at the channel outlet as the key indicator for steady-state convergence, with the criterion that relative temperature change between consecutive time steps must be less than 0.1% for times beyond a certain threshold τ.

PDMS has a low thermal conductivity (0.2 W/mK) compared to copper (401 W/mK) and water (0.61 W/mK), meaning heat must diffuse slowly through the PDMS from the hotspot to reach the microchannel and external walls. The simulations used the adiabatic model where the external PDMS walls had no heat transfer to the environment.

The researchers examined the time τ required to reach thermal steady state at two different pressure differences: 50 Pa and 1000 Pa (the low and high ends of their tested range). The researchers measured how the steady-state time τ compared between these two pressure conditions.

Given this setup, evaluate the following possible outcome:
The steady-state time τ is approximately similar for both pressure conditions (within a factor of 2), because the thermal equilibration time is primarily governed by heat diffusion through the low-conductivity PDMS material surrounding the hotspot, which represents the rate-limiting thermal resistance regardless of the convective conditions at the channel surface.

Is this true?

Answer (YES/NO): NO